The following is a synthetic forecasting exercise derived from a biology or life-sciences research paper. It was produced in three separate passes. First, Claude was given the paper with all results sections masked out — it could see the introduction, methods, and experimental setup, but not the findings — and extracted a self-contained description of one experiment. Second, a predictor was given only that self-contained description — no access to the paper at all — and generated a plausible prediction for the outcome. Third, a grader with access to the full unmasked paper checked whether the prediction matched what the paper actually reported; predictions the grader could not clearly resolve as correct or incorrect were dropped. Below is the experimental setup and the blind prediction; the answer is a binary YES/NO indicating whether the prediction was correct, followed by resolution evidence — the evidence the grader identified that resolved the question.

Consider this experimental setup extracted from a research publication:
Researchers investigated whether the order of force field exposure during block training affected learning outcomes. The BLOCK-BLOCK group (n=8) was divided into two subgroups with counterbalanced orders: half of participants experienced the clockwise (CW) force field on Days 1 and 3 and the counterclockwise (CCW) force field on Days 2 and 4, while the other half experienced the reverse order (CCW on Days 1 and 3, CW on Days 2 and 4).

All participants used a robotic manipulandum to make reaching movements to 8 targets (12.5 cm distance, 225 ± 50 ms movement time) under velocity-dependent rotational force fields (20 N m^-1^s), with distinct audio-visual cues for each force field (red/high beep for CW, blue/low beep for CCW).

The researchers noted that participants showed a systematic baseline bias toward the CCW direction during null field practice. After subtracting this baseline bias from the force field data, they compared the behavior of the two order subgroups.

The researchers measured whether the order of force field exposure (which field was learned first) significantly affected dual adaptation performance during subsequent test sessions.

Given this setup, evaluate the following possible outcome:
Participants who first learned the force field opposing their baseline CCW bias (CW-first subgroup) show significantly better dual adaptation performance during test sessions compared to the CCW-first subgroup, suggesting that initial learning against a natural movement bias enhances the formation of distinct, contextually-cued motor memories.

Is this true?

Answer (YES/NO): NO